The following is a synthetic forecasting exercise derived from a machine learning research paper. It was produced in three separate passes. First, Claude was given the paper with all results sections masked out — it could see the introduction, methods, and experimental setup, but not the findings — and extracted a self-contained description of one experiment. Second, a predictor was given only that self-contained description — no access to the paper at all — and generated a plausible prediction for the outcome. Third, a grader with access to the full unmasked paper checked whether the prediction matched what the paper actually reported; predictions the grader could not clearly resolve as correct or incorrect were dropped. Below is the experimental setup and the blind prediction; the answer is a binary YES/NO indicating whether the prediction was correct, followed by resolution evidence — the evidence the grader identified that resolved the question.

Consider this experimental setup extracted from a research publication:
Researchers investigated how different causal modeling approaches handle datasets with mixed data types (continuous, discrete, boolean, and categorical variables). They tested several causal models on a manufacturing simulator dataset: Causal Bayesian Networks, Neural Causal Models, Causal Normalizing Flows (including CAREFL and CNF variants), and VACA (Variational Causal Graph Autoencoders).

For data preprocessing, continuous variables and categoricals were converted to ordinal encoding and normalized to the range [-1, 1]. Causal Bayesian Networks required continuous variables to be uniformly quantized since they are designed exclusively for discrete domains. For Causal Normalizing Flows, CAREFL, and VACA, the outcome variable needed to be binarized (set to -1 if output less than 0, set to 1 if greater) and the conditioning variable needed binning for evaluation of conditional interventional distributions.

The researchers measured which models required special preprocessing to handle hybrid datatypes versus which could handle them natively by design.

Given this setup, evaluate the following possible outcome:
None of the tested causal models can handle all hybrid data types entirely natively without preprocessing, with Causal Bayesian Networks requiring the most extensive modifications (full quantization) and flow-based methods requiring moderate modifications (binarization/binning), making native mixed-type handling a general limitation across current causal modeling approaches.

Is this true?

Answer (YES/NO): NO